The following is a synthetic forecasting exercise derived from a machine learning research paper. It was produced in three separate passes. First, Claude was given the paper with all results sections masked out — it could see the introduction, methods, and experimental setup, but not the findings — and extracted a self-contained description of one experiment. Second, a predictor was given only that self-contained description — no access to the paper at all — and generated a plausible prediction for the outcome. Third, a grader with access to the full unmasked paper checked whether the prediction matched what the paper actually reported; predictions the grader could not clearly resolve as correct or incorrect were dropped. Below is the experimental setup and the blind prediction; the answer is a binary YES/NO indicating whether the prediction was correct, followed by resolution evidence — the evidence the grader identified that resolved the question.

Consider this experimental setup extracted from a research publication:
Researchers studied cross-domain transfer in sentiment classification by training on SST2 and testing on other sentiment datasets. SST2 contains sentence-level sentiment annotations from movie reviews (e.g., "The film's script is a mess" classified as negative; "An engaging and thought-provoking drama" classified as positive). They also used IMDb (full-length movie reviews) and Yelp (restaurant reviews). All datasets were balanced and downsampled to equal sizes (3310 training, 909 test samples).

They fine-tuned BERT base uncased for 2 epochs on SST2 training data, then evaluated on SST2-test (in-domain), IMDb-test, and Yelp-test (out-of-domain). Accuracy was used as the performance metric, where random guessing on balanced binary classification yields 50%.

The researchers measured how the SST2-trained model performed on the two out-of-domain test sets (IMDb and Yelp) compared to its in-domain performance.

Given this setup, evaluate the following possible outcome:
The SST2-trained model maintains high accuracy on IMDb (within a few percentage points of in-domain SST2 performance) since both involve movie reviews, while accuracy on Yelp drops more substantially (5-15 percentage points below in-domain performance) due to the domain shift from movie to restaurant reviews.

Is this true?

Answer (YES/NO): NO